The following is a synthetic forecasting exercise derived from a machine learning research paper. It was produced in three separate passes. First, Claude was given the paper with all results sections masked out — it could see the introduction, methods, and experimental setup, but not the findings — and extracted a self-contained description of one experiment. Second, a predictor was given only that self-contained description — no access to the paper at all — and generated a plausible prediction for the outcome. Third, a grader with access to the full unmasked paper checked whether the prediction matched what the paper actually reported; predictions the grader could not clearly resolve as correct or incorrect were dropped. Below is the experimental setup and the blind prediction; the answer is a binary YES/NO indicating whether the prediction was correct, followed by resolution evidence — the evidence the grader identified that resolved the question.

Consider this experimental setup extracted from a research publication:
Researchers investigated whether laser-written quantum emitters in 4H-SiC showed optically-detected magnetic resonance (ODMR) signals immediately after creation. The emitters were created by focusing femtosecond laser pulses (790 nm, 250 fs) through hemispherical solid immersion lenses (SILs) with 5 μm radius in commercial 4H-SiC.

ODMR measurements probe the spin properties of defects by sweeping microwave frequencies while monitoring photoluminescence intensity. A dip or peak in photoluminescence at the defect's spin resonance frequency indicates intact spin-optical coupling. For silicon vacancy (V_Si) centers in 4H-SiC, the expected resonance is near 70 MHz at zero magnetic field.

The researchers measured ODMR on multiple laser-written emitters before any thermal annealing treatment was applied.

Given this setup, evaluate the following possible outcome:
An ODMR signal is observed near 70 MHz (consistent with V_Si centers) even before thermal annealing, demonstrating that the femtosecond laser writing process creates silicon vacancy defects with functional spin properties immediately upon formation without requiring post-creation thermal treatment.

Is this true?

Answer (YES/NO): NO